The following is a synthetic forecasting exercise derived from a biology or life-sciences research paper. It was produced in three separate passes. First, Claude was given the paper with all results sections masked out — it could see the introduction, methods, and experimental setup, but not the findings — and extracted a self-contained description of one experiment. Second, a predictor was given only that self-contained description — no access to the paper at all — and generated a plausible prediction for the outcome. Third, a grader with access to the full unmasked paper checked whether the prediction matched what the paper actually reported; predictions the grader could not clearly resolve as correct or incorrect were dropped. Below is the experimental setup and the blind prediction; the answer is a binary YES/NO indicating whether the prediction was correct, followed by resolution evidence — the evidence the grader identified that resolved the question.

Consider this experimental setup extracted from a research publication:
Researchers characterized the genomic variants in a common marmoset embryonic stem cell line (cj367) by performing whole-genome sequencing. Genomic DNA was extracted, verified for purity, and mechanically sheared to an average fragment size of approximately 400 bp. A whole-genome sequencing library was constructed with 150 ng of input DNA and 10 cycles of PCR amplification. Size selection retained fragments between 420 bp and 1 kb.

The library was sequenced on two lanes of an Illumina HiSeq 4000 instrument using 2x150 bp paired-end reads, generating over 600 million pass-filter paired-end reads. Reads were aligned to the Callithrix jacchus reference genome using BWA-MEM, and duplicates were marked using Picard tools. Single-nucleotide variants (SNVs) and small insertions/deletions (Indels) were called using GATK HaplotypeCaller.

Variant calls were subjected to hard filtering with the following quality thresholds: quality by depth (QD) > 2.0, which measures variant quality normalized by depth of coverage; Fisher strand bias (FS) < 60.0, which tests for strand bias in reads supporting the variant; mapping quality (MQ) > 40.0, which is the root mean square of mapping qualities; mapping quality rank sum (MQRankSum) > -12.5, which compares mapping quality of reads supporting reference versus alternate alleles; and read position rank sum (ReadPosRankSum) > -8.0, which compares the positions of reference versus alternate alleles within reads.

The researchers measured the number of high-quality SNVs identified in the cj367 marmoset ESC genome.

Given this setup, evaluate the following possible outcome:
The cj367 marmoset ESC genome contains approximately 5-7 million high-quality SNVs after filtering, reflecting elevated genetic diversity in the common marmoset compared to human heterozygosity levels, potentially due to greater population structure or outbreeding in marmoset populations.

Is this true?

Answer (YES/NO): NO